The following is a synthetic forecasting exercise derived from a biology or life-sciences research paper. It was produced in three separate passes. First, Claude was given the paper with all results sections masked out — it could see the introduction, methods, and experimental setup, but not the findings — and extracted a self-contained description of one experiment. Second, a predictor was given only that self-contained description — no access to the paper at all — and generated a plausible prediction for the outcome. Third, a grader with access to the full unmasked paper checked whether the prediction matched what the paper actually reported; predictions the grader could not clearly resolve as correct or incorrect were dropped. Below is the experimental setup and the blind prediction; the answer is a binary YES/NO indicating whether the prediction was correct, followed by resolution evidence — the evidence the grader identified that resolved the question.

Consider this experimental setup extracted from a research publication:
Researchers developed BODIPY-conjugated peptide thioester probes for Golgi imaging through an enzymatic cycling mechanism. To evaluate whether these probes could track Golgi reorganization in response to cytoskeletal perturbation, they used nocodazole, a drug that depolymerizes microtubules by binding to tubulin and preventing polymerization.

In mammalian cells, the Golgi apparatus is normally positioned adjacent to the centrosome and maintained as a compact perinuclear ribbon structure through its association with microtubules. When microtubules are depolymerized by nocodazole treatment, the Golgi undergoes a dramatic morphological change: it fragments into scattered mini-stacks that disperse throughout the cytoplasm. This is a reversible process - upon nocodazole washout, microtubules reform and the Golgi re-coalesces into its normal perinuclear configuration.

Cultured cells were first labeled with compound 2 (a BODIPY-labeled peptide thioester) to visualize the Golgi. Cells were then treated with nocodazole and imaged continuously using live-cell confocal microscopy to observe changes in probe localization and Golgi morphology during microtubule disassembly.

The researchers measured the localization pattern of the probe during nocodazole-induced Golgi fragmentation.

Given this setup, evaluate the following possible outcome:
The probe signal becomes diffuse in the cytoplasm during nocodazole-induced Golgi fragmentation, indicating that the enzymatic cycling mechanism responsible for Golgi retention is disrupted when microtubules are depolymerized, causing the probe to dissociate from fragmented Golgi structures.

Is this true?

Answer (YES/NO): NO